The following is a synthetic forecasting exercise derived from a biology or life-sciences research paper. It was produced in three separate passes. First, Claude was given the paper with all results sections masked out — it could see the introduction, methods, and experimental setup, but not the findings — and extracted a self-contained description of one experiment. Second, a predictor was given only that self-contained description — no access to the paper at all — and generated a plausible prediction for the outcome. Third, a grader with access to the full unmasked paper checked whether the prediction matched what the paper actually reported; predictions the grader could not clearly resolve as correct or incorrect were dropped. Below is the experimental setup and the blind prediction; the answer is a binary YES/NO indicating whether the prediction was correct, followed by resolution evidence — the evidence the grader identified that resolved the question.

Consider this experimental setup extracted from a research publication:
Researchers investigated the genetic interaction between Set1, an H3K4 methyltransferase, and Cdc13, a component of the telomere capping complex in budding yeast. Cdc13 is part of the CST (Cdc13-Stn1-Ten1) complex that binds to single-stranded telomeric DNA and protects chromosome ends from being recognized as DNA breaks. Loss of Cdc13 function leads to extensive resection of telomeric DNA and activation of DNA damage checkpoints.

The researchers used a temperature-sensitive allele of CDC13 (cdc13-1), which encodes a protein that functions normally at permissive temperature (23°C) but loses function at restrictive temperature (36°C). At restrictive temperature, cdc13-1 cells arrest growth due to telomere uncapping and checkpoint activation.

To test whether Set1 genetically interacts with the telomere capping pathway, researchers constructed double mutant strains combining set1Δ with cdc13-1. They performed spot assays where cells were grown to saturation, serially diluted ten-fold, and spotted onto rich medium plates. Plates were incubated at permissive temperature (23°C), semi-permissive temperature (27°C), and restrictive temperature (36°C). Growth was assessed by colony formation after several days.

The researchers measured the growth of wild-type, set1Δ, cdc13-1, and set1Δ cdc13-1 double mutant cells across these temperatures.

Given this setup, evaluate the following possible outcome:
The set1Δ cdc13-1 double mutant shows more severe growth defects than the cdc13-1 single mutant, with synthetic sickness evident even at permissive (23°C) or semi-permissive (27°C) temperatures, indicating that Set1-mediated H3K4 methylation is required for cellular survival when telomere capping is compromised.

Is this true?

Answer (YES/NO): YES